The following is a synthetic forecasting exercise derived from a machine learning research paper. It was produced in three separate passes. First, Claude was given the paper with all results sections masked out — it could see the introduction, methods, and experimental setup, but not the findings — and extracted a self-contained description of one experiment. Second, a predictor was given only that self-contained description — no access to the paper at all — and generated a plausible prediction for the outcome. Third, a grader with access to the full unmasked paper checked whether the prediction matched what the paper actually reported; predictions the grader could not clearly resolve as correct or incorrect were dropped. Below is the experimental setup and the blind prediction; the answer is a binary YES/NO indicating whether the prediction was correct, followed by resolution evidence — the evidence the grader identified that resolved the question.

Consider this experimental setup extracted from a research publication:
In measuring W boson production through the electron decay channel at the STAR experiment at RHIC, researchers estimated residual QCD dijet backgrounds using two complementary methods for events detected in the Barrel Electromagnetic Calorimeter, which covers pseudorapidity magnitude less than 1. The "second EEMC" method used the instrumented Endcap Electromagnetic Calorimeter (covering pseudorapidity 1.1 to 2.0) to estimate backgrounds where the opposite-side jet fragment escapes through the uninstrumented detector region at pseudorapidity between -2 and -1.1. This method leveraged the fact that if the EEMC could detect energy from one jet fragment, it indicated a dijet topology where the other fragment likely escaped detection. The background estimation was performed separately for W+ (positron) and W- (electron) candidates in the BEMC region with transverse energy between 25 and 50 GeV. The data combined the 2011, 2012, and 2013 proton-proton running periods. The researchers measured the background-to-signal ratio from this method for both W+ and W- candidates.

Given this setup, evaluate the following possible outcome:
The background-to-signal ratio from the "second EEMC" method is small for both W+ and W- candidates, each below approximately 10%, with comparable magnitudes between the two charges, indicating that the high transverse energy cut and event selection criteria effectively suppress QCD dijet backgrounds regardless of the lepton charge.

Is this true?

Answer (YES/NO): NO